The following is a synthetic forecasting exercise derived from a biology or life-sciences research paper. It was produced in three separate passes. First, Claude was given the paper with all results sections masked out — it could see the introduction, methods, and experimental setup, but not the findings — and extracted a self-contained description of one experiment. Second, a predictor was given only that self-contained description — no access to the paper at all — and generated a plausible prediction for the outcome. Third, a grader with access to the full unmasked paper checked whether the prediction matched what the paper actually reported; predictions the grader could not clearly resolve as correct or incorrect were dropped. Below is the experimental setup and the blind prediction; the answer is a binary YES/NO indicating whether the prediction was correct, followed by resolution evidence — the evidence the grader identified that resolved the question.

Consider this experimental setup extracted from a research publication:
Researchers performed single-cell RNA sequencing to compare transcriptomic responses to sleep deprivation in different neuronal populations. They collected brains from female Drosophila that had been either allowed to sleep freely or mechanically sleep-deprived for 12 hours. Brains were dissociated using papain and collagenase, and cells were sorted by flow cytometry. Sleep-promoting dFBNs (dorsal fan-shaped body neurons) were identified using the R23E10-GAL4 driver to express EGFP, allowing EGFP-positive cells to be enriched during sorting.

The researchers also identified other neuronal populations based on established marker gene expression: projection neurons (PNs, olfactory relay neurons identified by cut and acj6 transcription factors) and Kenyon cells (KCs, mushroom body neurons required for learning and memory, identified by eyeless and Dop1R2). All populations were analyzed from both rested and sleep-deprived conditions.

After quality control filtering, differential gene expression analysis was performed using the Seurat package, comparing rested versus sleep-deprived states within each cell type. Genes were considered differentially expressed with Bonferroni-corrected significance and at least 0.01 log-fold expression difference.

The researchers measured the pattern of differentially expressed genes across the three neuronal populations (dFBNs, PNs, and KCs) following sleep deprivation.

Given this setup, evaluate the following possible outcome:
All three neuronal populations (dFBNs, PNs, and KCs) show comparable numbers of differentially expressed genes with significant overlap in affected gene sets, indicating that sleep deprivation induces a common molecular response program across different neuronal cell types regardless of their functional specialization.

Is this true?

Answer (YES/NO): NO